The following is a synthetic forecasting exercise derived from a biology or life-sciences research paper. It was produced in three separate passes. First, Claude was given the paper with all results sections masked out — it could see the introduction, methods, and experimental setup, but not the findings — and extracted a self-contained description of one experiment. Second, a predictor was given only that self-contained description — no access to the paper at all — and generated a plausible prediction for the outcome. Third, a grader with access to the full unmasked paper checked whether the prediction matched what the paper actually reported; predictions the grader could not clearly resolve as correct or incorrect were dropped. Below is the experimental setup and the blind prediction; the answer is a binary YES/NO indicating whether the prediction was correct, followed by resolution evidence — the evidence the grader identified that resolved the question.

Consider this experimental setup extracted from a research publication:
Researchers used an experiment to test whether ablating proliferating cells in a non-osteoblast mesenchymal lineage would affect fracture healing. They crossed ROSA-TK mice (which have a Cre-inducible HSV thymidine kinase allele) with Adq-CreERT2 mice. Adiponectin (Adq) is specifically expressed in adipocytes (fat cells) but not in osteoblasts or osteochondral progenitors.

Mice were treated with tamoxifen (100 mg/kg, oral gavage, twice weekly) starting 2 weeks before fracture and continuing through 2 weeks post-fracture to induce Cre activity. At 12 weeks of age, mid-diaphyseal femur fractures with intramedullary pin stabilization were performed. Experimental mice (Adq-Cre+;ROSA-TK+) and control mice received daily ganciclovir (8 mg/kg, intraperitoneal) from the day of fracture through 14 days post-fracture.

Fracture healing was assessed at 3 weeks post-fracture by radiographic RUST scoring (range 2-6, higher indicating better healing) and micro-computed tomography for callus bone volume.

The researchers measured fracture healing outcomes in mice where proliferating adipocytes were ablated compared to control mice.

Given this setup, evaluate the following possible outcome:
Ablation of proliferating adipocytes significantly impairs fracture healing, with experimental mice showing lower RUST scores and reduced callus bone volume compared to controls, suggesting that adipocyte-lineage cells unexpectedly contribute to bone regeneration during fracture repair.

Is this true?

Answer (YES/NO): NO